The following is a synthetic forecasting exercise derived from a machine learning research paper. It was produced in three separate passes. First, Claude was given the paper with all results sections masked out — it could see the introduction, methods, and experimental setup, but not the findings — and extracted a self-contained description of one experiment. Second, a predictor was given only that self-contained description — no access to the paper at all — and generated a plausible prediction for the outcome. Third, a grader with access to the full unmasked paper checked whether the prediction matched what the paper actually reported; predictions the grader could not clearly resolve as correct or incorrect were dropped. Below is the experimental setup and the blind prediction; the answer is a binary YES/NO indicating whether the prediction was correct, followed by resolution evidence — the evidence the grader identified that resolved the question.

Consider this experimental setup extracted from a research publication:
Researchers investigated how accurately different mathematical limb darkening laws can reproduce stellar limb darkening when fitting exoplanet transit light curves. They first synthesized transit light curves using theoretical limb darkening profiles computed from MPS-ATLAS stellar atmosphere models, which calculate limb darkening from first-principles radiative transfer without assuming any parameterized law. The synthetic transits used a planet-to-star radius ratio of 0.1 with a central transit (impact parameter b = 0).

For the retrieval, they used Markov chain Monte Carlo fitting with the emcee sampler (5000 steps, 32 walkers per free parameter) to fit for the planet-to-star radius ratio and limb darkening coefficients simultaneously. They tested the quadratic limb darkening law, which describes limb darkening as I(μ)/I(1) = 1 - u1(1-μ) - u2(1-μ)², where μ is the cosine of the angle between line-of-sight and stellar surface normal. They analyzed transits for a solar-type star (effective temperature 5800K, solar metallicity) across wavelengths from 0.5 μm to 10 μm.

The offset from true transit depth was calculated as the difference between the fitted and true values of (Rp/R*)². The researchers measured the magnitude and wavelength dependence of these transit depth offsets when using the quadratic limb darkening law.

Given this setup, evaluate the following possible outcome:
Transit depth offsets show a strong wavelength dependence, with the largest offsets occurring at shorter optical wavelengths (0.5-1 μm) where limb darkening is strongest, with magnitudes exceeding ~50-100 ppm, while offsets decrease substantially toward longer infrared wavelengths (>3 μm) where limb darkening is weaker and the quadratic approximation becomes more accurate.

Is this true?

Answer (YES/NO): NO